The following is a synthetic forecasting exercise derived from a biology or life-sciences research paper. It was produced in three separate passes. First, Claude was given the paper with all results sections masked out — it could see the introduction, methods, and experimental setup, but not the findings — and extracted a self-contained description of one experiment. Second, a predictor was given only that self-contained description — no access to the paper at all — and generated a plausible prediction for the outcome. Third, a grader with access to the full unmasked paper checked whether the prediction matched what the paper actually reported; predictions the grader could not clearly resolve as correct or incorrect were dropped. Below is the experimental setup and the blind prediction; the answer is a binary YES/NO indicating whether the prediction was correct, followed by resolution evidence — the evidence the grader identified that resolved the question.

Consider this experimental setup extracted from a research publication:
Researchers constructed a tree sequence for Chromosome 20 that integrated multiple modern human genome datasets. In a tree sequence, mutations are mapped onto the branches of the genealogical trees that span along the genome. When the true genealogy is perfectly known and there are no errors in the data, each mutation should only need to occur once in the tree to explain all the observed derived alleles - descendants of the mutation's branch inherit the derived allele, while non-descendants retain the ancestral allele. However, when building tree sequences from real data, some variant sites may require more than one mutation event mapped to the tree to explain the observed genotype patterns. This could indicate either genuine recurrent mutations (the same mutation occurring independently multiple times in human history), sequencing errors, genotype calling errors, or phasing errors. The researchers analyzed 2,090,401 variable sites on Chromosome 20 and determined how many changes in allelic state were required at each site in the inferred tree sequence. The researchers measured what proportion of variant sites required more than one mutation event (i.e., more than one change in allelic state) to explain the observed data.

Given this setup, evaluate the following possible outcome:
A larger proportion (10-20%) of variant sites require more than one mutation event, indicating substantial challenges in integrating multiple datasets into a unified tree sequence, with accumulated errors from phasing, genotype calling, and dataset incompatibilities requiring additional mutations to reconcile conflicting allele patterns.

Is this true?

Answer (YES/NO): NO